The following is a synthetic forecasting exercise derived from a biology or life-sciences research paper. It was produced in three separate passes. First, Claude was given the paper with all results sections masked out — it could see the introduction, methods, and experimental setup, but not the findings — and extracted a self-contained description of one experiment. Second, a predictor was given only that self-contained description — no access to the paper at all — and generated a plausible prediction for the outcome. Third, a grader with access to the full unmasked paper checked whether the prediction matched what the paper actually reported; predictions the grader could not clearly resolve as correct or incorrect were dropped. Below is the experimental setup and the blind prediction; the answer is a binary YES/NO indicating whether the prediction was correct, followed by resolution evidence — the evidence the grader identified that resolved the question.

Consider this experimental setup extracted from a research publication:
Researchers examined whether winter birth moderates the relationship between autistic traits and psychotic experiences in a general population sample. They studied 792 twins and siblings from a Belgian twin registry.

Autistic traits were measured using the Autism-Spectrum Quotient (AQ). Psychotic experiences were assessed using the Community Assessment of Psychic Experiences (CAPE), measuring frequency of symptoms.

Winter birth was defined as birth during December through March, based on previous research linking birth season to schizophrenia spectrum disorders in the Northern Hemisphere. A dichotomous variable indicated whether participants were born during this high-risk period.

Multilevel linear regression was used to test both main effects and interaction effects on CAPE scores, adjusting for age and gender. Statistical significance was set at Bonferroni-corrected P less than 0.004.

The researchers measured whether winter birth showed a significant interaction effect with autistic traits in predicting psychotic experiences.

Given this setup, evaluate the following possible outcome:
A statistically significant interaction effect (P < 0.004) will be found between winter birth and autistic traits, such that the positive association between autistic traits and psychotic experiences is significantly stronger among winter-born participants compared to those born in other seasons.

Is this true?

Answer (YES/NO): NO